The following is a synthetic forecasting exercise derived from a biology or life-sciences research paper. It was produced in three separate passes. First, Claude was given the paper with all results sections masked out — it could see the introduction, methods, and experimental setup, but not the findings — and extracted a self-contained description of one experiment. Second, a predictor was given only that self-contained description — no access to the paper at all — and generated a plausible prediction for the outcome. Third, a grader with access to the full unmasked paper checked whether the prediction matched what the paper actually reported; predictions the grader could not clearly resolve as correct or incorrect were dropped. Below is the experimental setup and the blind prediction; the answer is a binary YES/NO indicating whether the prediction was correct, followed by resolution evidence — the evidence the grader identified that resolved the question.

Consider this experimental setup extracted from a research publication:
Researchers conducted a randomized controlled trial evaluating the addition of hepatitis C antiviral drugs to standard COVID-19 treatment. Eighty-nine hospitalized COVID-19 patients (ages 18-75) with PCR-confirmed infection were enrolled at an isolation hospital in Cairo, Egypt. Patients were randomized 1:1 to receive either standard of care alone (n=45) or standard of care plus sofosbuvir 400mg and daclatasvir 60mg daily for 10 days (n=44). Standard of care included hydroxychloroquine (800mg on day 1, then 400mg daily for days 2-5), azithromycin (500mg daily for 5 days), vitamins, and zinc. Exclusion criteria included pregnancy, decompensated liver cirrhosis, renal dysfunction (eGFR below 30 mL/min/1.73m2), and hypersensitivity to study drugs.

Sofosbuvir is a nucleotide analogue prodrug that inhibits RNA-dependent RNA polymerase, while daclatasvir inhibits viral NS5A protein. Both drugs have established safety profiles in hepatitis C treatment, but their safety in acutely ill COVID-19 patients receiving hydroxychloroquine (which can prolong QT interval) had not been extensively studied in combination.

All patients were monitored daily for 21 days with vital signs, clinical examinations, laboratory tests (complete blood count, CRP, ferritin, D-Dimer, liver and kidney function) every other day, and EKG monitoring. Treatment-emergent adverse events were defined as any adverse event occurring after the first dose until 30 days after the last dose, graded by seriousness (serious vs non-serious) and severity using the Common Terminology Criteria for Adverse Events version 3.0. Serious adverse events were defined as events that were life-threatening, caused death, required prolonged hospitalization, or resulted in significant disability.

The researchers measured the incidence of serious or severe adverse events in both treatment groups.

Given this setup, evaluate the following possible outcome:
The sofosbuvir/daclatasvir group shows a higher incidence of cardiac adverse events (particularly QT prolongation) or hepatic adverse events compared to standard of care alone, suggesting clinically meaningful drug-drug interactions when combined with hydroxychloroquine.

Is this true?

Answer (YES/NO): NO